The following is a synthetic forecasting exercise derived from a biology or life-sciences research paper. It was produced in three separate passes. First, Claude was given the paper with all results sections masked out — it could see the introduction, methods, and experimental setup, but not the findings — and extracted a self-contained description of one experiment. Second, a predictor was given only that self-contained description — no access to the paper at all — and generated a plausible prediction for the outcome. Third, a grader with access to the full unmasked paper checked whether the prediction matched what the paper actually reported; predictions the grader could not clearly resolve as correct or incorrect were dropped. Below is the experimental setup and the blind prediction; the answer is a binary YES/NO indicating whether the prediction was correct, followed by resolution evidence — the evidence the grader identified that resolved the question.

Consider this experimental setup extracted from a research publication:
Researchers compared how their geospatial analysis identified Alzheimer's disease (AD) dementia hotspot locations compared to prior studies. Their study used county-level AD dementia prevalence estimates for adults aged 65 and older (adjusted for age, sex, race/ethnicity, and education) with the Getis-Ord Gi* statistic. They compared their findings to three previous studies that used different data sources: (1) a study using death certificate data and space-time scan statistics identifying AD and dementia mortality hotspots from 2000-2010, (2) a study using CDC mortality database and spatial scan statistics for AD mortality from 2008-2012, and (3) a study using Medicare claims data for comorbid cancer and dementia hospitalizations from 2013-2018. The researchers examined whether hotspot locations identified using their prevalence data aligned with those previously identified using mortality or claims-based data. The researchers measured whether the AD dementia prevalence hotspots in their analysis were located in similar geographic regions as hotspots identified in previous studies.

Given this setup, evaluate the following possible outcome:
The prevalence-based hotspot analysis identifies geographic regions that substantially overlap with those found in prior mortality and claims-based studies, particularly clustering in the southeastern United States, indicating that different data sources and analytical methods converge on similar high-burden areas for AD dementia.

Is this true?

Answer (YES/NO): NO